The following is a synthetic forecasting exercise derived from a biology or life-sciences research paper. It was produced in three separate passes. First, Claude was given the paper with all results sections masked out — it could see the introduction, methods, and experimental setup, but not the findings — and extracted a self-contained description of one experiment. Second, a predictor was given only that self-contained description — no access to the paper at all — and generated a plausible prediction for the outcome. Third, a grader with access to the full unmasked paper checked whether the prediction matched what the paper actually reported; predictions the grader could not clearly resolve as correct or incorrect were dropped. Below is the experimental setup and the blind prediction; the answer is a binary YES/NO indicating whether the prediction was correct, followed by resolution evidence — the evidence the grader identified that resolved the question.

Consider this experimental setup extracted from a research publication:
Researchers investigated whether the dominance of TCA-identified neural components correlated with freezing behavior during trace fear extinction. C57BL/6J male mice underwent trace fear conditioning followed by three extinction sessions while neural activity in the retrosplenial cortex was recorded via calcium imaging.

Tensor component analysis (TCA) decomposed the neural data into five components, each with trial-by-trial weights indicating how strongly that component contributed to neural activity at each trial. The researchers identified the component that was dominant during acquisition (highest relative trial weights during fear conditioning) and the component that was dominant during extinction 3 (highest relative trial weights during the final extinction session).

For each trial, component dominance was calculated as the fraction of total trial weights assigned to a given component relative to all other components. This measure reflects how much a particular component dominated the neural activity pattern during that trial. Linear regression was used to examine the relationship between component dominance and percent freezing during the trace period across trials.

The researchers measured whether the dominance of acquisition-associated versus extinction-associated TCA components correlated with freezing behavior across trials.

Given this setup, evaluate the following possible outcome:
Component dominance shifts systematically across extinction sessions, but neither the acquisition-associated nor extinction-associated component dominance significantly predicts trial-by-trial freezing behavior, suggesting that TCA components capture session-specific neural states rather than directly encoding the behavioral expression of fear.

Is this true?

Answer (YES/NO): NO